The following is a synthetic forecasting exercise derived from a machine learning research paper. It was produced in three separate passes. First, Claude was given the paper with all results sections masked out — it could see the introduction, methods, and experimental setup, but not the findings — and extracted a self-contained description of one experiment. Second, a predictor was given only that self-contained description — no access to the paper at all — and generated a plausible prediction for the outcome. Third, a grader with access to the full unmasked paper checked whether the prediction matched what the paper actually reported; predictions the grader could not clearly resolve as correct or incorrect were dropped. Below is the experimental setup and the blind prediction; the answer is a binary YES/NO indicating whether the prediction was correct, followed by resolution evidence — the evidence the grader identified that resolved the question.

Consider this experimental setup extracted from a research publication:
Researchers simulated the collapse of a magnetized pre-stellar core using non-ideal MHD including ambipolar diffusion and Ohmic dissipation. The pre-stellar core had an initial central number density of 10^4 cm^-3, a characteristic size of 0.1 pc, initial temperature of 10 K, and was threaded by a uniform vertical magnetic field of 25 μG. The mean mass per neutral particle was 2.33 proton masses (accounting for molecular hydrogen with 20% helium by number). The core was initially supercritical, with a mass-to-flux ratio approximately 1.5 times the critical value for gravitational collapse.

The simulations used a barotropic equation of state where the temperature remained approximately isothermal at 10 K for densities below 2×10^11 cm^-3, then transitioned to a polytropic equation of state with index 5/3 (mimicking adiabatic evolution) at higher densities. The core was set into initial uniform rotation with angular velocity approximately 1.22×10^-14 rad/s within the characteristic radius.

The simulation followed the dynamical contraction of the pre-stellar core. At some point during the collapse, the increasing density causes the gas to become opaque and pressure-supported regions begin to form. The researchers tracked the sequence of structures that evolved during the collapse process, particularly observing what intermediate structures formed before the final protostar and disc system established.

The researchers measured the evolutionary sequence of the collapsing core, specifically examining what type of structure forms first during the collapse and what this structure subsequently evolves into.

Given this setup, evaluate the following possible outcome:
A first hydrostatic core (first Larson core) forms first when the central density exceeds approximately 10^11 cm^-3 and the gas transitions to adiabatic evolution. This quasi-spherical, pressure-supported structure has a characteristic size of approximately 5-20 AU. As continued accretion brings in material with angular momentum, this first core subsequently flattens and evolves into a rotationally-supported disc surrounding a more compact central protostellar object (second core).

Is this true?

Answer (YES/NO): YES